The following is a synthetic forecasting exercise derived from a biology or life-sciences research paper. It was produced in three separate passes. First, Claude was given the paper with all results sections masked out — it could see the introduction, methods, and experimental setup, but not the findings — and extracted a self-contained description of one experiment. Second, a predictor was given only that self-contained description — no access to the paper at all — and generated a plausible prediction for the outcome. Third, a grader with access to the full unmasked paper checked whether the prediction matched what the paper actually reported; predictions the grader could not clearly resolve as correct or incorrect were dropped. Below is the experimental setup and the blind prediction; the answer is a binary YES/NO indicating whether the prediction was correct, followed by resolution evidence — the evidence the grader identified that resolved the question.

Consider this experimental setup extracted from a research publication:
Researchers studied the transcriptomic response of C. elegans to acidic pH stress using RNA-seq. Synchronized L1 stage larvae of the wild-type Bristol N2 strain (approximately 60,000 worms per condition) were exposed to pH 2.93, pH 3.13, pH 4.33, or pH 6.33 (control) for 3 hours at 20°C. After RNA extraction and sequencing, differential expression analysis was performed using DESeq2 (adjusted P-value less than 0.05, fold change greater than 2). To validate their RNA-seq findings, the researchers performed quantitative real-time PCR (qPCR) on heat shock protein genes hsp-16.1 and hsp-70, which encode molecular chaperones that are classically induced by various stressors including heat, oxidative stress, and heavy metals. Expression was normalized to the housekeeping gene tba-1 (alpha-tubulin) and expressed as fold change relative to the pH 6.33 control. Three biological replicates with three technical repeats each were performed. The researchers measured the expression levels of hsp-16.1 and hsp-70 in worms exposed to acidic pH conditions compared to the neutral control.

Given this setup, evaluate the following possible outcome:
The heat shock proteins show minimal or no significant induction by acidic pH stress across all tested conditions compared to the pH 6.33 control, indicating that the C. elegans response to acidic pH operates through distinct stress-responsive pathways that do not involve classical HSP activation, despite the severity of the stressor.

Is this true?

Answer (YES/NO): NO